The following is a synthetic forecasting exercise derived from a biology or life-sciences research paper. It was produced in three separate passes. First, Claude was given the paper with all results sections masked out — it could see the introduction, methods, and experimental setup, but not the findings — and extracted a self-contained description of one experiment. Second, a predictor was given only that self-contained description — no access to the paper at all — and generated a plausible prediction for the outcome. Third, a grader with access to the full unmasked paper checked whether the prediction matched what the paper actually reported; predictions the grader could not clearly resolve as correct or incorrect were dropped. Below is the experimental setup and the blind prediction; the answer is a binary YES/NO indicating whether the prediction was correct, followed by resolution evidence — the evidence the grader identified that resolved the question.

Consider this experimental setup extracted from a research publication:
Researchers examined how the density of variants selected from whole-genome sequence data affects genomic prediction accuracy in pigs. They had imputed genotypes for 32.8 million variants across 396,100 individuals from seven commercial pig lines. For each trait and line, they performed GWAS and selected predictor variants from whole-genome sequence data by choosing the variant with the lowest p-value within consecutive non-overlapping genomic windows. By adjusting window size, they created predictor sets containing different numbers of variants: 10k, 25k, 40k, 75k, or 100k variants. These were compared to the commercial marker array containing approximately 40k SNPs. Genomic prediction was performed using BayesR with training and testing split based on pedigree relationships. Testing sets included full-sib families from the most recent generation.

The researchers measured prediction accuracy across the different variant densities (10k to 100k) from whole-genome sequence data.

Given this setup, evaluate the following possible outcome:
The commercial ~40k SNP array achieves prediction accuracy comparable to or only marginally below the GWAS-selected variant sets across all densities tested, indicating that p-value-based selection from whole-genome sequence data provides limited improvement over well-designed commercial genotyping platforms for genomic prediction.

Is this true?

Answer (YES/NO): NO